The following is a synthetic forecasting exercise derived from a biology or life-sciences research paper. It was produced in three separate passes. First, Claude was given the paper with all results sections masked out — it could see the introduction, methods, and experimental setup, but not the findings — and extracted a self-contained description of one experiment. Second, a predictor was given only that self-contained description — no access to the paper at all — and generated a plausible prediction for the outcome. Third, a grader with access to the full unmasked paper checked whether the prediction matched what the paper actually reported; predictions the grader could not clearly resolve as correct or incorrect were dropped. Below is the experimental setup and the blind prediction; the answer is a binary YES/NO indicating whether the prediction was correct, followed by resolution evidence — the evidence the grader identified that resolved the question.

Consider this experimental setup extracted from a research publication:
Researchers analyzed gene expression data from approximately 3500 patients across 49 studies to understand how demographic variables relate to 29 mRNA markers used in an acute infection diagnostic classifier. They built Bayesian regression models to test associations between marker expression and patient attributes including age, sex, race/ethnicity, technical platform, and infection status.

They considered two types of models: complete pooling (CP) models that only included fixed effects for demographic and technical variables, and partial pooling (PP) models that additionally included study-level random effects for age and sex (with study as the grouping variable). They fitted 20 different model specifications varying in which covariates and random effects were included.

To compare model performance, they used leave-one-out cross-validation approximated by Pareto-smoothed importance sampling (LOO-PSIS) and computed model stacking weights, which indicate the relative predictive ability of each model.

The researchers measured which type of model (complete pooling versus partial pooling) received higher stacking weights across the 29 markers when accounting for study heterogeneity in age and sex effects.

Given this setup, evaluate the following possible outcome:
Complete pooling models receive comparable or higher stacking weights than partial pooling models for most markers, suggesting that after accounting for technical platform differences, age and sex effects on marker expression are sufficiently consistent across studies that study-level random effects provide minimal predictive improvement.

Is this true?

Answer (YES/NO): NO